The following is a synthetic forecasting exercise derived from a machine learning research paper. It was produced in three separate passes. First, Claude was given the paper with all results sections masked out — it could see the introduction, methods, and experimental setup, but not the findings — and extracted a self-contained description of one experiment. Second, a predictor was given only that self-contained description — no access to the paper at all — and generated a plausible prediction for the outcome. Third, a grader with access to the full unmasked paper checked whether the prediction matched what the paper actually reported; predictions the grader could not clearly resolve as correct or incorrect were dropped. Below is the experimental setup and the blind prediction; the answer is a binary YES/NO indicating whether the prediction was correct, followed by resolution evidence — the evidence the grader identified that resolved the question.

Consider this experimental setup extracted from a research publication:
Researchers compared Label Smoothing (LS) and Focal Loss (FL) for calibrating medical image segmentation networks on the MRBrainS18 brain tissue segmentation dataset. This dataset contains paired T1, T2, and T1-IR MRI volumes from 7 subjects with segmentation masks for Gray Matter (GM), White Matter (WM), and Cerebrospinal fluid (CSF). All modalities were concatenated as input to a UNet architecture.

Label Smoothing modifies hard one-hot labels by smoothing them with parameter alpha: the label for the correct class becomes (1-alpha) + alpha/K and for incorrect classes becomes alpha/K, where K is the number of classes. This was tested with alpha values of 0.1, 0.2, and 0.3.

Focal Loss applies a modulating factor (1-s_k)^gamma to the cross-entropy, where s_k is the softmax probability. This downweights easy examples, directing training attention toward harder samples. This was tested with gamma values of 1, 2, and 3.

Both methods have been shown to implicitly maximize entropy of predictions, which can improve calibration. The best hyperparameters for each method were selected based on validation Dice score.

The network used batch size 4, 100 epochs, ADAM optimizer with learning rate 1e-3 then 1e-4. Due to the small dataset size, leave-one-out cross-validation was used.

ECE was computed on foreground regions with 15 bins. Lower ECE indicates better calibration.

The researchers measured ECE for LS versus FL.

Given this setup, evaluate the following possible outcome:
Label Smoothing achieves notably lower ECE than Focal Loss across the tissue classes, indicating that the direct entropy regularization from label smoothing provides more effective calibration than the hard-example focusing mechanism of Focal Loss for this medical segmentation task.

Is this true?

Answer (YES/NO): NO